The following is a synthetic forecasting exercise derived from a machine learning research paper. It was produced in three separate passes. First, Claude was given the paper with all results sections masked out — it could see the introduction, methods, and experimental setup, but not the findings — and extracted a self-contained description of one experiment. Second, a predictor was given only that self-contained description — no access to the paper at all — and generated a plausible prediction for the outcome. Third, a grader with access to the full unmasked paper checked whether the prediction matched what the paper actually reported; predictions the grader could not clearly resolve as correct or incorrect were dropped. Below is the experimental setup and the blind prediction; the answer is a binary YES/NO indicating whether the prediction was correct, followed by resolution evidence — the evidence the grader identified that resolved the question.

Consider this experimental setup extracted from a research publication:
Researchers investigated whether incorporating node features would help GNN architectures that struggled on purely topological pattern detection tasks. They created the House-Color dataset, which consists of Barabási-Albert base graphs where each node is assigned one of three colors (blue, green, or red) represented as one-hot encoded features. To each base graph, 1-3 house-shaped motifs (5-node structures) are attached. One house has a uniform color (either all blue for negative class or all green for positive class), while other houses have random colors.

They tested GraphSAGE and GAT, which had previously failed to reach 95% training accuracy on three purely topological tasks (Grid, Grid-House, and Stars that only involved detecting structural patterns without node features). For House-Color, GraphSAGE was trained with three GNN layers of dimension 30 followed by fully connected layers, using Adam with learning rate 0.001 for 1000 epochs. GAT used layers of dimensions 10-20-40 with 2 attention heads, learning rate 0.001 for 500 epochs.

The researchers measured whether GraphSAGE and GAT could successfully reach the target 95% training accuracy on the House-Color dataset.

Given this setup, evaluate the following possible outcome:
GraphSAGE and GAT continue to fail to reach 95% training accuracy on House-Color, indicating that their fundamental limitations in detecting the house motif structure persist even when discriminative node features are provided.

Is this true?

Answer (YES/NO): NO